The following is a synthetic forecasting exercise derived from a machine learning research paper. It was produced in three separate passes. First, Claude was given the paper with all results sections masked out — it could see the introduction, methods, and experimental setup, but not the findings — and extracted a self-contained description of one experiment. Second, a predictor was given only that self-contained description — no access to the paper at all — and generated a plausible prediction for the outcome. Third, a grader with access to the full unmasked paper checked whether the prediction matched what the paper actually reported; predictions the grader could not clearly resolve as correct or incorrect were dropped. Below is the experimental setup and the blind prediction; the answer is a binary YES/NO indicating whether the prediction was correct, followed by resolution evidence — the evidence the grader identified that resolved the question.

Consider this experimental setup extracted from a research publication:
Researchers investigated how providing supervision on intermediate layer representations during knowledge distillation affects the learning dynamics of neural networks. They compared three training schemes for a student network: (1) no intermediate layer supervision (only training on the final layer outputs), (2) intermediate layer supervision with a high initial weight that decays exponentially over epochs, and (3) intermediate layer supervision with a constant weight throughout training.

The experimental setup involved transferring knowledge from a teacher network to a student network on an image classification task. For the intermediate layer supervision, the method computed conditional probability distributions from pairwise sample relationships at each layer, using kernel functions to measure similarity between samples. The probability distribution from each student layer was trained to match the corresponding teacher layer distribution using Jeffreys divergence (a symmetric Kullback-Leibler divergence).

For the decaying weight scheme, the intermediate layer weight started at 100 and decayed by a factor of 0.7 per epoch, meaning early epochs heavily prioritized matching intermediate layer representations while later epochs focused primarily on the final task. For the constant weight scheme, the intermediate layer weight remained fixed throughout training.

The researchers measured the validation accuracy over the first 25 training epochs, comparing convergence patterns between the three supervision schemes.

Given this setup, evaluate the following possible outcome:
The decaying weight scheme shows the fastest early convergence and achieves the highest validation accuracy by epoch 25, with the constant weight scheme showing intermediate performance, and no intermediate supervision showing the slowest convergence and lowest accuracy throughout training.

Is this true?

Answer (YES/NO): NO